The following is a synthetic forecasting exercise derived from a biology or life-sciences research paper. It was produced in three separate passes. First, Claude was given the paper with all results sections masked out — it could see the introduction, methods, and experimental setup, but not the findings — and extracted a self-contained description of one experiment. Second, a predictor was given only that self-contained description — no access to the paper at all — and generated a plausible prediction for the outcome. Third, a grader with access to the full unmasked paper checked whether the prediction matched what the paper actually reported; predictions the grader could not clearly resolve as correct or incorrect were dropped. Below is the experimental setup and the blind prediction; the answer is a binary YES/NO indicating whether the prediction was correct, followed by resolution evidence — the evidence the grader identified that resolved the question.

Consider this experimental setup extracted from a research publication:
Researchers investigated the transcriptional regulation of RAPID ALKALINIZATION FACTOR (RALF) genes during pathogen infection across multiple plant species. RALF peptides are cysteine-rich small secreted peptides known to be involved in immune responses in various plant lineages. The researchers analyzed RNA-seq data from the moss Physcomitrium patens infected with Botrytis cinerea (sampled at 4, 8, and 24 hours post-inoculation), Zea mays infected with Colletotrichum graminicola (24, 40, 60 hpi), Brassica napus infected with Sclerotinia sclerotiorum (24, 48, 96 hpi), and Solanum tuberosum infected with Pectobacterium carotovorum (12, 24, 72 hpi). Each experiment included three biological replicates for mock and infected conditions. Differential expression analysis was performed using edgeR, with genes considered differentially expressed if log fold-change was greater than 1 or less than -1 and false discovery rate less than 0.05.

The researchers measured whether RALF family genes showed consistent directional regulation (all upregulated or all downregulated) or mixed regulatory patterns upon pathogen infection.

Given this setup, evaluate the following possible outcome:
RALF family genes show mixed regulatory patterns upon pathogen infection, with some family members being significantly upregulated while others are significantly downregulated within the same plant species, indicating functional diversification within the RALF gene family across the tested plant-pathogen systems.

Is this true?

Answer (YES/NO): NO